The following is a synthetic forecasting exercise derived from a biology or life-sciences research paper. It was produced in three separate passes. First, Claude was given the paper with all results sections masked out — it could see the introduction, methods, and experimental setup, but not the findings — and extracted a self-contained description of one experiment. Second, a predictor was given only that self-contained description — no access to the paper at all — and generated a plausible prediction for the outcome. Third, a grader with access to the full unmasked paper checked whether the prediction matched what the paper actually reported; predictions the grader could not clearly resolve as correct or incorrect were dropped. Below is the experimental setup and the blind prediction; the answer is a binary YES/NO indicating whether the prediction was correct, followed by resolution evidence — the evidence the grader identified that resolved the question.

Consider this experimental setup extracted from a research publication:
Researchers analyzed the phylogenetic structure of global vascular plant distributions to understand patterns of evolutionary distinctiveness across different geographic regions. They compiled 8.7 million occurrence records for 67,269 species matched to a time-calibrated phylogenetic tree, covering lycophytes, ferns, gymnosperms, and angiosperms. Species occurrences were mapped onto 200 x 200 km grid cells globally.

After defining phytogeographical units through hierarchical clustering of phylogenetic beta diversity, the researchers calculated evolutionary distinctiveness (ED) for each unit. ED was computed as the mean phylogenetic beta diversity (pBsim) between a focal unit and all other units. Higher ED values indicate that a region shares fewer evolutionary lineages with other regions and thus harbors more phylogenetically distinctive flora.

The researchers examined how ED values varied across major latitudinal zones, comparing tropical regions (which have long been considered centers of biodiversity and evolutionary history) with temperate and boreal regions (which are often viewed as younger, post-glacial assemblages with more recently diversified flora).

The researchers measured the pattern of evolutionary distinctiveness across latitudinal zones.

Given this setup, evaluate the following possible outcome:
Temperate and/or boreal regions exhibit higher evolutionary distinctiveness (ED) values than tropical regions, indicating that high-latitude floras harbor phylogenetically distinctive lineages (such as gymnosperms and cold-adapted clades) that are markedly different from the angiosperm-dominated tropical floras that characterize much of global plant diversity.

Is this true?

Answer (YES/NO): NO